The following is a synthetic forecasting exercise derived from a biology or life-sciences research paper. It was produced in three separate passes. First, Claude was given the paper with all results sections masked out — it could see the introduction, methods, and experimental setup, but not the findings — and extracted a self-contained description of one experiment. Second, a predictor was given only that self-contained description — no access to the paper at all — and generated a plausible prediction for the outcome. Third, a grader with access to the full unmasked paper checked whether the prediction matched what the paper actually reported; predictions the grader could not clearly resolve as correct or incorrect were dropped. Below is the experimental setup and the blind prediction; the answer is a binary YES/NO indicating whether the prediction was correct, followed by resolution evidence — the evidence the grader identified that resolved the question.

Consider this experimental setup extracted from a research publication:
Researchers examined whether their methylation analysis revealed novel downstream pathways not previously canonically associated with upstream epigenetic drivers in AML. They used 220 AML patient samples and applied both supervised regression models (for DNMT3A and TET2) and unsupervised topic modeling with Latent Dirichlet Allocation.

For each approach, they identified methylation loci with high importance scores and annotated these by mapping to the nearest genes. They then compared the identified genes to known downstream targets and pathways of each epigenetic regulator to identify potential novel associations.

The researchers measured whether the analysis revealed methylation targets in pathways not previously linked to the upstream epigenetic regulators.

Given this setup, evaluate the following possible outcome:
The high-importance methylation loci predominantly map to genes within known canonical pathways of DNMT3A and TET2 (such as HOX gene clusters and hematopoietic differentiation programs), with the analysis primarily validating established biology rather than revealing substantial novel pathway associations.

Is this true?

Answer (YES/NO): NO